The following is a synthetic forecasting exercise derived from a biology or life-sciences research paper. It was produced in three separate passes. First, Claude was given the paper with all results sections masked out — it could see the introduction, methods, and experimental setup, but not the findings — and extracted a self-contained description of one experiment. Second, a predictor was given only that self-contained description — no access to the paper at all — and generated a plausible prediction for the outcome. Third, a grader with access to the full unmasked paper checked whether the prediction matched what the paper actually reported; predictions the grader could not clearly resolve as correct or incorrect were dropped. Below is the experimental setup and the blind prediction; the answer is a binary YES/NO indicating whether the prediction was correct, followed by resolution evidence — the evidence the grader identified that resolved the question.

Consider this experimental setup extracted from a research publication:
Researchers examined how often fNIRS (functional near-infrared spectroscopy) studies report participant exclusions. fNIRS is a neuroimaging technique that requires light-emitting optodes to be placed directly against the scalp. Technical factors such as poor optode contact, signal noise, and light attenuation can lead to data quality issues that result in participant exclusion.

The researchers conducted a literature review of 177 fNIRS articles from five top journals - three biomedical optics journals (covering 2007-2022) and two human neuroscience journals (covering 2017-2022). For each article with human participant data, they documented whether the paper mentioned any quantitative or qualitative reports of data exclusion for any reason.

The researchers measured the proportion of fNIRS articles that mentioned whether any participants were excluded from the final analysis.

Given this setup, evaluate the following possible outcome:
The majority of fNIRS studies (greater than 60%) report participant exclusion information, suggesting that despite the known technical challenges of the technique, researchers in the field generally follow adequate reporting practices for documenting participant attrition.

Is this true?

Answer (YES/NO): NO